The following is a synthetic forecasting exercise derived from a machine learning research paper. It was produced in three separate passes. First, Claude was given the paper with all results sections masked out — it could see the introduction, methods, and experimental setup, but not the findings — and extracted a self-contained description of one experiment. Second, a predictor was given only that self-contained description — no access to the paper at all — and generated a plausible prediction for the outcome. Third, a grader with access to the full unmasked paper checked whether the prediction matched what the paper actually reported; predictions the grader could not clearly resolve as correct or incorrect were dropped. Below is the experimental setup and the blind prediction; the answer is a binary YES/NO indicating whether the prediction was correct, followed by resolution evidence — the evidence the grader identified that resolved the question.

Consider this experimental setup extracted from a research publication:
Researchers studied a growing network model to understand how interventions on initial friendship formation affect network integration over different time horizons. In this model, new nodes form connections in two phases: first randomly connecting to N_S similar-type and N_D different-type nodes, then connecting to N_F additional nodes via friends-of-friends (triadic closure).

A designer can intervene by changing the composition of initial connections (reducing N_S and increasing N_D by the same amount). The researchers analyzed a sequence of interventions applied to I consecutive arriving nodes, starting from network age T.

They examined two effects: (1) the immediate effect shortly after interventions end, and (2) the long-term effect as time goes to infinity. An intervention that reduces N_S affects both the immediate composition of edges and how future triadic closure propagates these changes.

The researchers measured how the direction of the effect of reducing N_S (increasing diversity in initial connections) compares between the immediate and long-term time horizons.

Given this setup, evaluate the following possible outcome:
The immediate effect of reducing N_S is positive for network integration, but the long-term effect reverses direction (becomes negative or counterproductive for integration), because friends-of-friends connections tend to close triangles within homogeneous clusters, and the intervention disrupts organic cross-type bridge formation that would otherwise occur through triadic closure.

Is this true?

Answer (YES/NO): NO